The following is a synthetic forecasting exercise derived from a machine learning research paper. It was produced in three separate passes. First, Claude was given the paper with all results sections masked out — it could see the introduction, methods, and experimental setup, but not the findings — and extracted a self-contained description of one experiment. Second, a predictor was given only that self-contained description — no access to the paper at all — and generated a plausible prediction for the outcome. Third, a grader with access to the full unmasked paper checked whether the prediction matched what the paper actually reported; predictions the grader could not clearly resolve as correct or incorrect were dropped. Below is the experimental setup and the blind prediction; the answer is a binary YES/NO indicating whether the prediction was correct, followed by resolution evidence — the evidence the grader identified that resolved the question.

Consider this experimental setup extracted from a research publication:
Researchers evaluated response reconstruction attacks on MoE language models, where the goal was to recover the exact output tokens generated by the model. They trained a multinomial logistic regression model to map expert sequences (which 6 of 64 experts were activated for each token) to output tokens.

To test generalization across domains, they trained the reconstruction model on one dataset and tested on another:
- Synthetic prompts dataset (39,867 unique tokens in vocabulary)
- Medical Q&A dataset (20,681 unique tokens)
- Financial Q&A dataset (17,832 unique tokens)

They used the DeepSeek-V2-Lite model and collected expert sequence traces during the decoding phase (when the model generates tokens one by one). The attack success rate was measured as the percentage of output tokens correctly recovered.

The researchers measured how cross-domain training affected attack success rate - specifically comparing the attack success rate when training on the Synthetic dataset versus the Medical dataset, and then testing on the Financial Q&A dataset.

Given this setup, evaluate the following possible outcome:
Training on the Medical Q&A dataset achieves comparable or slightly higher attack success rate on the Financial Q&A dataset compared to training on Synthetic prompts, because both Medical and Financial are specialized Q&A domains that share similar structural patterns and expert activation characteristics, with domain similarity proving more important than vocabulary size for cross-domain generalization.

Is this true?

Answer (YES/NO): NO